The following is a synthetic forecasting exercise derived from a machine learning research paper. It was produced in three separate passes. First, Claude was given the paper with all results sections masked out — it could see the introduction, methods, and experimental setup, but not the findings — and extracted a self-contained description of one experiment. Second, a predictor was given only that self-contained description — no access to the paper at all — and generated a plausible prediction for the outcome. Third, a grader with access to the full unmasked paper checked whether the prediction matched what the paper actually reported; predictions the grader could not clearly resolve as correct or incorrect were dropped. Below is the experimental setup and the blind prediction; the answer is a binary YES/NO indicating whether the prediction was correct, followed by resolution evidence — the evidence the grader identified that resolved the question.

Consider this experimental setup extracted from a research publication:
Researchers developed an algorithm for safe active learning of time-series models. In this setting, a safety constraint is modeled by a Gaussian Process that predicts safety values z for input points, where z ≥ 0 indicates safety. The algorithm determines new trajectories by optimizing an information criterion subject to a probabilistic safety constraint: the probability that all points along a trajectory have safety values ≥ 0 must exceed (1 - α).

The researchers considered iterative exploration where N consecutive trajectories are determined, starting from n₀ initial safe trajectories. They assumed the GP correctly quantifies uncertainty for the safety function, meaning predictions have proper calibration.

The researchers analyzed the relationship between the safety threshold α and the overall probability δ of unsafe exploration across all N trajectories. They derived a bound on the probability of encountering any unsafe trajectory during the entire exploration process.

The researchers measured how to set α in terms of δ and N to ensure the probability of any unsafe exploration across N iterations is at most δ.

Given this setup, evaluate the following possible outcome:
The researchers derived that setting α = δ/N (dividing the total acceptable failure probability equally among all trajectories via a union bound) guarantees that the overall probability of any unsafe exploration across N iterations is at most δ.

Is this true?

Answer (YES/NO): YES